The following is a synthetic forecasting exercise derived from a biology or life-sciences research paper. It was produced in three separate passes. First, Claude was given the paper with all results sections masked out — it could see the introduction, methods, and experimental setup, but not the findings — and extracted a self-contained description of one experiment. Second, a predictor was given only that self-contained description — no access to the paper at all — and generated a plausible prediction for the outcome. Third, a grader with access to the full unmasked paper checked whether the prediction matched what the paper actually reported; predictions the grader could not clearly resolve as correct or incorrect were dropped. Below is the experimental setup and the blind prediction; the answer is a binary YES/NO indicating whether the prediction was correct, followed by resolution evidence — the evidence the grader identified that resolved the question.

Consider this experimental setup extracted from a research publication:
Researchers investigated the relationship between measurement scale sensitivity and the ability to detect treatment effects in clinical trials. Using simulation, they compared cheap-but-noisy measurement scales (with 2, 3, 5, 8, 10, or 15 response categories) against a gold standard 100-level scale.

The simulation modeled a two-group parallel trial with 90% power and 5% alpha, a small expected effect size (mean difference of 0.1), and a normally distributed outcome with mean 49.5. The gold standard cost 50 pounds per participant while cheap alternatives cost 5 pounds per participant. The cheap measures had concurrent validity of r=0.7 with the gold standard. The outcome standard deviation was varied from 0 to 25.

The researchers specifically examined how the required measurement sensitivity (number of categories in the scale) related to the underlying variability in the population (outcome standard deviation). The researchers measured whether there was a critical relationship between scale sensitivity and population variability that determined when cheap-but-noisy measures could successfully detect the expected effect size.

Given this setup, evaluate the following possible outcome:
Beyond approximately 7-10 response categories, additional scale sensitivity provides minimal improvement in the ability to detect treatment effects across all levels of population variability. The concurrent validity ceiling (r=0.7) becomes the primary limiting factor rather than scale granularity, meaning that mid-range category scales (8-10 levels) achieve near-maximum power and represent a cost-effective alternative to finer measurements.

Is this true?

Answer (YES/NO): NO